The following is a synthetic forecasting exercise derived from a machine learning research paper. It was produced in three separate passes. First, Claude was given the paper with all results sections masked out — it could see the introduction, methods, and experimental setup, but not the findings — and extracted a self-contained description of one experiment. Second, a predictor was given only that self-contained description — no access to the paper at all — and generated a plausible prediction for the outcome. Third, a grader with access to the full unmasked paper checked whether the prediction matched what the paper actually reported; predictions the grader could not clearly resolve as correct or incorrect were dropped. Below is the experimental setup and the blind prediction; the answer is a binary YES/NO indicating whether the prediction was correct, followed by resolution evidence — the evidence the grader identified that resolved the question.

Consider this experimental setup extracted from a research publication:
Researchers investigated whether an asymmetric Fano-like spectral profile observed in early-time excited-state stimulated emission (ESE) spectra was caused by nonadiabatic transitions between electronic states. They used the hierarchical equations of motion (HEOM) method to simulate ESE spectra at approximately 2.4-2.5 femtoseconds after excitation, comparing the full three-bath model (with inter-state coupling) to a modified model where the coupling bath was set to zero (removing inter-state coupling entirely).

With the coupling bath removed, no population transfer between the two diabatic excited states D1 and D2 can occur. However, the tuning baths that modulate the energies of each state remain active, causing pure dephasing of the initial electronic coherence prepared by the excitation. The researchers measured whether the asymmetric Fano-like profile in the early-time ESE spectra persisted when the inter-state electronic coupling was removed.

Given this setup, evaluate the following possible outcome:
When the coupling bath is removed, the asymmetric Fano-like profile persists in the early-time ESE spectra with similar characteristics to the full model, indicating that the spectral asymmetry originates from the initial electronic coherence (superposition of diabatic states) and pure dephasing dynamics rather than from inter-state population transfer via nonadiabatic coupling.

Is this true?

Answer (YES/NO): YES